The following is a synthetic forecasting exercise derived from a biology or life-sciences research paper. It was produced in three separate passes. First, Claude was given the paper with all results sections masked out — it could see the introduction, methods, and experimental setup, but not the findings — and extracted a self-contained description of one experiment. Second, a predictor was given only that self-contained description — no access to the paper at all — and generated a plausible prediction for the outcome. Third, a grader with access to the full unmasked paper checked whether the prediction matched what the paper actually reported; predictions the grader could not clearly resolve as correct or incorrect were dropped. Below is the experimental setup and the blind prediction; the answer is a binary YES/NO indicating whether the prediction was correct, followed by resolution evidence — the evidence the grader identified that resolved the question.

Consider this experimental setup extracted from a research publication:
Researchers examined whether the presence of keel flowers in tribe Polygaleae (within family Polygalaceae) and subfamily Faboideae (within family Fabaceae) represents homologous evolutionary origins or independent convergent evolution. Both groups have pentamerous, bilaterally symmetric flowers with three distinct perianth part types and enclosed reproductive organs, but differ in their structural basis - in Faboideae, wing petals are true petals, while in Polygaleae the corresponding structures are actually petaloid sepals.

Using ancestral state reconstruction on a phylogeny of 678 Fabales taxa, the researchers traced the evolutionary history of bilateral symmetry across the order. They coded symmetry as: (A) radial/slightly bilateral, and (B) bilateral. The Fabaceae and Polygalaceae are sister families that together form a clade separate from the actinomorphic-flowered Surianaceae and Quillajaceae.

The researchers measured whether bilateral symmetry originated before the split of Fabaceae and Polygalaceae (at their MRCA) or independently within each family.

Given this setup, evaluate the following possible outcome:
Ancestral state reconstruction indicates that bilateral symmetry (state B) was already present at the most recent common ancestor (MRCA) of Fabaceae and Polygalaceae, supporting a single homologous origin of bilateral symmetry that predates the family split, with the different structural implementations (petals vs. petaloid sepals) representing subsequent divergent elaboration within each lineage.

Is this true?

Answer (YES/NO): NO